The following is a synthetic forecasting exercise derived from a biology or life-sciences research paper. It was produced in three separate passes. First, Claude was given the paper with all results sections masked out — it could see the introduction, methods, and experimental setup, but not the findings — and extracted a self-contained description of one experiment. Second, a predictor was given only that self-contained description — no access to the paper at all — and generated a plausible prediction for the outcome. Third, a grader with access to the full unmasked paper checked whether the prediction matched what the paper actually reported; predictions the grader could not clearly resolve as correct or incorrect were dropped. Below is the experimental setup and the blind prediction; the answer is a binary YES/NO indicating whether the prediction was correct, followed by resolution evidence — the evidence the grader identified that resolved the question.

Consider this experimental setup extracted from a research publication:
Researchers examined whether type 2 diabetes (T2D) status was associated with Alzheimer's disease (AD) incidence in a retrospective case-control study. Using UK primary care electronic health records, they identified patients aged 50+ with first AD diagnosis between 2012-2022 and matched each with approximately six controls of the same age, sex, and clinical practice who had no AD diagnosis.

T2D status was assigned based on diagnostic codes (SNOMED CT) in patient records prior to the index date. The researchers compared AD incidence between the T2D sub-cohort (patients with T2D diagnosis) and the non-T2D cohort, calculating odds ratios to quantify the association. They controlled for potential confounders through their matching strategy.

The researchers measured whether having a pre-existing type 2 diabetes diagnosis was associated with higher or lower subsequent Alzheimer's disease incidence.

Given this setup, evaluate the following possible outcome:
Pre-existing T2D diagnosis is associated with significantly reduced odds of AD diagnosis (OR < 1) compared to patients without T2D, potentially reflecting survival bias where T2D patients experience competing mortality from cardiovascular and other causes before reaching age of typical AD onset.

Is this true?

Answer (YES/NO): NO